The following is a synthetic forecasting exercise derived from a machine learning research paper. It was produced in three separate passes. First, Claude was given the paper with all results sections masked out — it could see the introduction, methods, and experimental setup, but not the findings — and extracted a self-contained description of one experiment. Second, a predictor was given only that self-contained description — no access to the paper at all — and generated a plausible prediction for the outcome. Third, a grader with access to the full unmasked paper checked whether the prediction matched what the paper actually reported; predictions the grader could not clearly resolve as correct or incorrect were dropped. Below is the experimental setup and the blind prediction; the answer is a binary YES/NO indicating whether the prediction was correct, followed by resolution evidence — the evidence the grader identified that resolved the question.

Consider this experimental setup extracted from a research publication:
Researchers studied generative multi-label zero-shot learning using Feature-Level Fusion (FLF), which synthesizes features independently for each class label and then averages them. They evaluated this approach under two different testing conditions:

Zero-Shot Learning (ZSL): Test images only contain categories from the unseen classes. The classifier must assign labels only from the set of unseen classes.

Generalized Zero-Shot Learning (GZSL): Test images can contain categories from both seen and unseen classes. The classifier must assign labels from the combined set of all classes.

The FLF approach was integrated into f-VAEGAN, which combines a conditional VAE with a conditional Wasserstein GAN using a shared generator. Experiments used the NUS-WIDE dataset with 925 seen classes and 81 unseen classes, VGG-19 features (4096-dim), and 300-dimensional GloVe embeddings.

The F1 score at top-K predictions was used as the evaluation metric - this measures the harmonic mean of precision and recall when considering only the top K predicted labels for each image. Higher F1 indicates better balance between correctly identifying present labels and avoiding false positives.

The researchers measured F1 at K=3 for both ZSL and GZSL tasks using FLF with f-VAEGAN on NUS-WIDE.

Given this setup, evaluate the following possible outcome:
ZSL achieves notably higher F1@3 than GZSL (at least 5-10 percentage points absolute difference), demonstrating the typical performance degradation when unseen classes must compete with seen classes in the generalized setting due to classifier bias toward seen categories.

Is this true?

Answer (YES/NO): YES